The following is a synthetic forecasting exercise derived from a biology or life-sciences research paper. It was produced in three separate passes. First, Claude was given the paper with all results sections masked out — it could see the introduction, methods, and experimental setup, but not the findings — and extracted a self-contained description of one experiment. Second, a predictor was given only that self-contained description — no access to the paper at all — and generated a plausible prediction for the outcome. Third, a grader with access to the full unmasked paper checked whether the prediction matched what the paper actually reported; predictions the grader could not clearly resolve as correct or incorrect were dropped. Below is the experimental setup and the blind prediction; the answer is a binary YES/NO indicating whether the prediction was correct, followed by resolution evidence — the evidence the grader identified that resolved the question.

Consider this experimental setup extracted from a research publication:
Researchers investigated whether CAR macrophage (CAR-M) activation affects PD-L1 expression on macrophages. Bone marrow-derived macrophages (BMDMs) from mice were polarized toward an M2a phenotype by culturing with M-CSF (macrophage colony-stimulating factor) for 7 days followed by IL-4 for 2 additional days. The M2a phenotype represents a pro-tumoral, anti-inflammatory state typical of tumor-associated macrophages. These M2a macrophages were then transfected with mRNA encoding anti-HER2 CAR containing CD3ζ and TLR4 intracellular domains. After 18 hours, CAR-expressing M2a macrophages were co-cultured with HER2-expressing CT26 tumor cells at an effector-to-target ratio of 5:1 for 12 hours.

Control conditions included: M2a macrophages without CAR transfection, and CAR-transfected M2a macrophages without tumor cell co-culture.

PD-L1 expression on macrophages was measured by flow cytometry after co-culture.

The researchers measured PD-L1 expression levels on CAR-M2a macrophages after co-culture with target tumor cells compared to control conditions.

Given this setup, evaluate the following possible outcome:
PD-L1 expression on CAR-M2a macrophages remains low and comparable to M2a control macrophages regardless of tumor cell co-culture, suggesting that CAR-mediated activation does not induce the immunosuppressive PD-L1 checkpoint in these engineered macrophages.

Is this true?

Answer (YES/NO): NO